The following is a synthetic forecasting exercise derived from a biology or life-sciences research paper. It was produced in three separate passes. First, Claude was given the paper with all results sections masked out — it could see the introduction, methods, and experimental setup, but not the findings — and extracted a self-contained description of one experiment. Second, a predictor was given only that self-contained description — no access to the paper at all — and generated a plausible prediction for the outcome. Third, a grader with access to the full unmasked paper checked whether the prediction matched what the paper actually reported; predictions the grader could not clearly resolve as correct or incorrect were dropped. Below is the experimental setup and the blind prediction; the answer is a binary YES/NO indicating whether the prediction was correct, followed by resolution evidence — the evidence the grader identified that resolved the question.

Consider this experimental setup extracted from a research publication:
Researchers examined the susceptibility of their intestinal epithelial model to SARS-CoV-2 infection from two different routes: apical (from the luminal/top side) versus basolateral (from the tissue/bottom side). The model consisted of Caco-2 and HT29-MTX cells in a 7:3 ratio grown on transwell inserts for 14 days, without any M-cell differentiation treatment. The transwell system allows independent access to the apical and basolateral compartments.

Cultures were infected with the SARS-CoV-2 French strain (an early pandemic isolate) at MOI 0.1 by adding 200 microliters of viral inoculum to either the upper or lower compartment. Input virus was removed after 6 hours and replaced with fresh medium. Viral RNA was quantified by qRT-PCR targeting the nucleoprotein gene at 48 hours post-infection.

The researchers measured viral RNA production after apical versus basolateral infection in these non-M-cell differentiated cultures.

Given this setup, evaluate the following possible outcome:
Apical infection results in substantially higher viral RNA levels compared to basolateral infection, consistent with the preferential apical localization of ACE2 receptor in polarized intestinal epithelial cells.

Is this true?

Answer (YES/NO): YES